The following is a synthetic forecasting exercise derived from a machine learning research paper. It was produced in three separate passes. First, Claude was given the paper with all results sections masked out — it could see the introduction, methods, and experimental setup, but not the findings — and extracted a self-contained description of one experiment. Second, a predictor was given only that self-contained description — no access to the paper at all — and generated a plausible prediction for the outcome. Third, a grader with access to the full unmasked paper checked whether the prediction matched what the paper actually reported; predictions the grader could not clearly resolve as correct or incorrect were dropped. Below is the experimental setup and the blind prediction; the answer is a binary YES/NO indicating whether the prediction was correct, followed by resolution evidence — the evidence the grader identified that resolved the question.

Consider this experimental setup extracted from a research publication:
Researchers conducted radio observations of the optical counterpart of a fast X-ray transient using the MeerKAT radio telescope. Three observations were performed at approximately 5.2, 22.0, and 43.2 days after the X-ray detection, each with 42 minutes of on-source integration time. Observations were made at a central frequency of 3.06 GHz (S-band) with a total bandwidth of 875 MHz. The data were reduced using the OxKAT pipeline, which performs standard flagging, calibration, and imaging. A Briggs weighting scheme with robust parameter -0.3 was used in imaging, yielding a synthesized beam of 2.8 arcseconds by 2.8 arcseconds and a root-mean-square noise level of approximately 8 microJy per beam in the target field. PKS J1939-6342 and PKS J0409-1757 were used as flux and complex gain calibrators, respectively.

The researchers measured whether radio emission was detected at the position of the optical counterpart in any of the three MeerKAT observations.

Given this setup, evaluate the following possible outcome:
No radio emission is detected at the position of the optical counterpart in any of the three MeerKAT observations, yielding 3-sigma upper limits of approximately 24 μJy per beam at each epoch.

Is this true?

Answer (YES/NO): YES